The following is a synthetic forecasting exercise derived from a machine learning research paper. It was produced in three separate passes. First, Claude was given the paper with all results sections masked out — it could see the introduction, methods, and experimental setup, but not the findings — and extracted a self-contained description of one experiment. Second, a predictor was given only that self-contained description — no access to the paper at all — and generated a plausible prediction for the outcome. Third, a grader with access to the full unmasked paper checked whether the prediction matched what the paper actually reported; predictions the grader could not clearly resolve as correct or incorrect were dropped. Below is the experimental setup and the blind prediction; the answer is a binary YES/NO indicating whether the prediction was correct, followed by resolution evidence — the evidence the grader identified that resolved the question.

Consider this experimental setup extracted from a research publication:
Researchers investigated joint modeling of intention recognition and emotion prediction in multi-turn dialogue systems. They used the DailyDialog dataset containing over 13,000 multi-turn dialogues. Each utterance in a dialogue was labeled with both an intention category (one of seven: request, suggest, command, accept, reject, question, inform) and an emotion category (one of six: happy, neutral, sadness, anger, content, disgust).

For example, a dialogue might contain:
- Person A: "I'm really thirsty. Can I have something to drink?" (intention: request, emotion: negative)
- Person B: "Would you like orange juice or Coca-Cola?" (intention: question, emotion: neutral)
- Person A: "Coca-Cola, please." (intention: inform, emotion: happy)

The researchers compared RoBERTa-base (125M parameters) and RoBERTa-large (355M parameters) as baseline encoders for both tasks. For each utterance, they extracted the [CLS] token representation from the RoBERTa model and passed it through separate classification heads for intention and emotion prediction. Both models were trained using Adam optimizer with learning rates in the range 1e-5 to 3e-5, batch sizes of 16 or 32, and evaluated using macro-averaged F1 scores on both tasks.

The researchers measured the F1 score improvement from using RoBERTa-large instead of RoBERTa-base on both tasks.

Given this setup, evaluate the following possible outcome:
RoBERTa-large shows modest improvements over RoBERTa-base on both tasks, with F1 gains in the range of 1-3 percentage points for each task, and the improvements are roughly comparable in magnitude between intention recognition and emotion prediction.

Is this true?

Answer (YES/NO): YES